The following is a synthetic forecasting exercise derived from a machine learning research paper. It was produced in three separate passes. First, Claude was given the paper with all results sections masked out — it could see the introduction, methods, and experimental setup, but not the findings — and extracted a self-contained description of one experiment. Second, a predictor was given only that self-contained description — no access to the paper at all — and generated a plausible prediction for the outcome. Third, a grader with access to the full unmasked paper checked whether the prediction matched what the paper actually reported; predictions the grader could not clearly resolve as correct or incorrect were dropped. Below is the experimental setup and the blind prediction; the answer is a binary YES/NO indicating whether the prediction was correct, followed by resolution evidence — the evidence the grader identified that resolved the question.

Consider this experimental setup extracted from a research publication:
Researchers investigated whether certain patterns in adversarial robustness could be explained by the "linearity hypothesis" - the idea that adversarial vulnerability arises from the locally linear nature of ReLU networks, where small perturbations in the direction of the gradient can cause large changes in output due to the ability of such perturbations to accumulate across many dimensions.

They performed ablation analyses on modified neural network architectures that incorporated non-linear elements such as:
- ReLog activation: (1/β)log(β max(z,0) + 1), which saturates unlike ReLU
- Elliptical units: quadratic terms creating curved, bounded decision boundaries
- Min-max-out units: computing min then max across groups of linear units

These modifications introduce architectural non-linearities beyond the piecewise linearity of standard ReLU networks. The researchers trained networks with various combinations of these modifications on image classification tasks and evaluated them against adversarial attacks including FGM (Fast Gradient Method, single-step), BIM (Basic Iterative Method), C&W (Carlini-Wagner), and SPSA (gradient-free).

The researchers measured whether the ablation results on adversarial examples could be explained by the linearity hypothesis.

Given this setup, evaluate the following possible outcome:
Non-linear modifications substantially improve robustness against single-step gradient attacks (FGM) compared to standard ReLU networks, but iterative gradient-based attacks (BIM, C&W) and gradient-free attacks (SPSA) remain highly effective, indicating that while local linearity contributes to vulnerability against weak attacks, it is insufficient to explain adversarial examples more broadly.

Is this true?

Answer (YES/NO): NO